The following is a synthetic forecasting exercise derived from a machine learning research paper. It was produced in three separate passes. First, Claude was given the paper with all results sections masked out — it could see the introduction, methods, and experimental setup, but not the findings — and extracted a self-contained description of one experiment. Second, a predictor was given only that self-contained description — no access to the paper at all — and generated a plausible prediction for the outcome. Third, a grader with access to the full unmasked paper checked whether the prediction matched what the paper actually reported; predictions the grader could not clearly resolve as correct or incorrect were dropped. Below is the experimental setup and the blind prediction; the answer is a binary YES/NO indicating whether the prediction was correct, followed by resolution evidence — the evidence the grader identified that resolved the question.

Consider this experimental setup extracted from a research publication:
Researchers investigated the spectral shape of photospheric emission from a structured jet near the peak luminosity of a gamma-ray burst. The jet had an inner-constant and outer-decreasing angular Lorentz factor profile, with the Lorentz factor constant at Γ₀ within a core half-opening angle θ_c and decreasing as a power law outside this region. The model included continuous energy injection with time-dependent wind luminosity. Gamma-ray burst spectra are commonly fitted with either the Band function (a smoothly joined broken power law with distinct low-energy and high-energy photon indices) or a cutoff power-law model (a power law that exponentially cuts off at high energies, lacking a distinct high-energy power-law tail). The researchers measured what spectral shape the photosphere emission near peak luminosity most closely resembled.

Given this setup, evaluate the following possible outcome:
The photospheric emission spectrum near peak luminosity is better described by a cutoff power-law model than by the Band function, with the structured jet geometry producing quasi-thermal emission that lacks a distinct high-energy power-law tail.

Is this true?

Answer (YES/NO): YES